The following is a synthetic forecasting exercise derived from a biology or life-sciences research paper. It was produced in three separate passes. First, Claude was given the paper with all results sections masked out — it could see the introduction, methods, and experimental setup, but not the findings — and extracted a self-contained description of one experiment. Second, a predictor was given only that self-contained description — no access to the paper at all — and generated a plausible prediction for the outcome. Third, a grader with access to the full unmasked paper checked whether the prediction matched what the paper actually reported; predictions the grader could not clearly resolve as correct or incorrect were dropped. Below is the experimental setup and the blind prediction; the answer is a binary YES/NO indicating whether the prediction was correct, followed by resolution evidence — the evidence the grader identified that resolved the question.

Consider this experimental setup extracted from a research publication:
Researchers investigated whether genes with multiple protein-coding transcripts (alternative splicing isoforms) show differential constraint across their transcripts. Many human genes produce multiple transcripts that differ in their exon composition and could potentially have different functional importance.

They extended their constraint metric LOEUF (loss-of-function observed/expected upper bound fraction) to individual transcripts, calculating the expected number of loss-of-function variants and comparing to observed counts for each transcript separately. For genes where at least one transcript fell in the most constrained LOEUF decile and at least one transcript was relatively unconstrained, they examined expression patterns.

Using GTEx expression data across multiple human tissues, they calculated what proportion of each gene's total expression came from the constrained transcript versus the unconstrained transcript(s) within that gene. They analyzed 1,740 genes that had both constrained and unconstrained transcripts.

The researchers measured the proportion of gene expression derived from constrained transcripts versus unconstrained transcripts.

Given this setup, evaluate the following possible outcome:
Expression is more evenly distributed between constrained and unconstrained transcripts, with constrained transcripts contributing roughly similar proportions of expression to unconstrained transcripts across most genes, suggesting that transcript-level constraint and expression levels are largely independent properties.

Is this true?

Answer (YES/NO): NO